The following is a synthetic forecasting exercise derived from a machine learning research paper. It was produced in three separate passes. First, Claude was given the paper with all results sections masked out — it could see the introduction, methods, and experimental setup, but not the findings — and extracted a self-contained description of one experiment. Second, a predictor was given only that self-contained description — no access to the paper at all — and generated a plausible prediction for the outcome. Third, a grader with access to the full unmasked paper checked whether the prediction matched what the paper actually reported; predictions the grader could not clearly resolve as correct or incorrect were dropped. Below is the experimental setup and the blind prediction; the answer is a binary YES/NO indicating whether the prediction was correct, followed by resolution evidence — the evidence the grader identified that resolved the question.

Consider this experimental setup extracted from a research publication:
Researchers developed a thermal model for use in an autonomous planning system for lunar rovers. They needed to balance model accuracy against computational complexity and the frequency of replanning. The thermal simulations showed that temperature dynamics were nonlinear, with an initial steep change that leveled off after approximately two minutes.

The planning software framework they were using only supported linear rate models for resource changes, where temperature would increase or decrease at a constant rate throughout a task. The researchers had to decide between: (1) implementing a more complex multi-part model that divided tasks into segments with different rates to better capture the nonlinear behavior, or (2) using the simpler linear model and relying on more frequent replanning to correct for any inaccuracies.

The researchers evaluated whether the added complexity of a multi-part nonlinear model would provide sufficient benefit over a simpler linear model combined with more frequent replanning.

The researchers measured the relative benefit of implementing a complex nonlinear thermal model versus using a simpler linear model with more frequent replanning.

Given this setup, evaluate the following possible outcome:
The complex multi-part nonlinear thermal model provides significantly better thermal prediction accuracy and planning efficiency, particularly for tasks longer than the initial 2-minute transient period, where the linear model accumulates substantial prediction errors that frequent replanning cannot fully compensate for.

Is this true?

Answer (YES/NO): NO